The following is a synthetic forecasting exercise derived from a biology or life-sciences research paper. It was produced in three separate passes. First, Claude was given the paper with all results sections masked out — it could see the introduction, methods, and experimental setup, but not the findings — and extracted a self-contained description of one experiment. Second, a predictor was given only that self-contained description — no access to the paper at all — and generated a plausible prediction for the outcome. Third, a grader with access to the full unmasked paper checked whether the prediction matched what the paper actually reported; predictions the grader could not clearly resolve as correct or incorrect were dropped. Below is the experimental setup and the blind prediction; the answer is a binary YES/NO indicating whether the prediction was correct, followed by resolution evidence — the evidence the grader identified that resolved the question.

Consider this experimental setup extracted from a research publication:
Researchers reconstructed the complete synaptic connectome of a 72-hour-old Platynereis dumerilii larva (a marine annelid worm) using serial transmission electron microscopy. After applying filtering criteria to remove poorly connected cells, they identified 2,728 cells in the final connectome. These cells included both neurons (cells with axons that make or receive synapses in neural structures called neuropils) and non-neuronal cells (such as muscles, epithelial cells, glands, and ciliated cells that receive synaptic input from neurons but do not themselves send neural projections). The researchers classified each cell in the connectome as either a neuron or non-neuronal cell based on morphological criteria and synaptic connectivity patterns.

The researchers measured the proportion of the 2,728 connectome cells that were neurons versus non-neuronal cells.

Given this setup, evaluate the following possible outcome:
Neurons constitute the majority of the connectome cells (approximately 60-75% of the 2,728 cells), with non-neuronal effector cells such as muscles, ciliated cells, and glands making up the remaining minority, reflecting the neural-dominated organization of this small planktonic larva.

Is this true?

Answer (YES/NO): NO